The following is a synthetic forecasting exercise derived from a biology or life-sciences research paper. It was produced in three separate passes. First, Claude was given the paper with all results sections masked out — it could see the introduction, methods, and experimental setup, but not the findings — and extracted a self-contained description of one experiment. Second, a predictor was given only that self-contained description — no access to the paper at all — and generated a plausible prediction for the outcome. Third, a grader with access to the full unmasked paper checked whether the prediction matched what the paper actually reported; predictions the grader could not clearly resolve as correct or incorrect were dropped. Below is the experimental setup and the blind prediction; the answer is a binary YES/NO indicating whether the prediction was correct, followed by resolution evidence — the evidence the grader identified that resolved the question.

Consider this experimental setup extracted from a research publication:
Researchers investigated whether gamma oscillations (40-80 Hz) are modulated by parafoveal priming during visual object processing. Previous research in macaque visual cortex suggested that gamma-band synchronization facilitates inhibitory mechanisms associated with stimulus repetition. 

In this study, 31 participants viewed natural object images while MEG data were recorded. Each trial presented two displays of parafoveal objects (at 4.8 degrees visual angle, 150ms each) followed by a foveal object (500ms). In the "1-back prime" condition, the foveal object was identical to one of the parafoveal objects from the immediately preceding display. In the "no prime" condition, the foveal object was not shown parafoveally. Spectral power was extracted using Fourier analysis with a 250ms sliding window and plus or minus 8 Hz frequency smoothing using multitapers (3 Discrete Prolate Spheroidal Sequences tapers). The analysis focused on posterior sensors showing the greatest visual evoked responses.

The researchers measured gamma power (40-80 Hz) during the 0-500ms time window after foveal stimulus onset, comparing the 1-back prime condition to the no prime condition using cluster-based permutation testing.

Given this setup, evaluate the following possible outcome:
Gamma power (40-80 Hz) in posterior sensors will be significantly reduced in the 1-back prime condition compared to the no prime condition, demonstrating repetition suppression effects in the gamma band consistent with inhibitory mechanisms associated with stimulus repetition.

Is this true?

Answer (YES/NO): NO